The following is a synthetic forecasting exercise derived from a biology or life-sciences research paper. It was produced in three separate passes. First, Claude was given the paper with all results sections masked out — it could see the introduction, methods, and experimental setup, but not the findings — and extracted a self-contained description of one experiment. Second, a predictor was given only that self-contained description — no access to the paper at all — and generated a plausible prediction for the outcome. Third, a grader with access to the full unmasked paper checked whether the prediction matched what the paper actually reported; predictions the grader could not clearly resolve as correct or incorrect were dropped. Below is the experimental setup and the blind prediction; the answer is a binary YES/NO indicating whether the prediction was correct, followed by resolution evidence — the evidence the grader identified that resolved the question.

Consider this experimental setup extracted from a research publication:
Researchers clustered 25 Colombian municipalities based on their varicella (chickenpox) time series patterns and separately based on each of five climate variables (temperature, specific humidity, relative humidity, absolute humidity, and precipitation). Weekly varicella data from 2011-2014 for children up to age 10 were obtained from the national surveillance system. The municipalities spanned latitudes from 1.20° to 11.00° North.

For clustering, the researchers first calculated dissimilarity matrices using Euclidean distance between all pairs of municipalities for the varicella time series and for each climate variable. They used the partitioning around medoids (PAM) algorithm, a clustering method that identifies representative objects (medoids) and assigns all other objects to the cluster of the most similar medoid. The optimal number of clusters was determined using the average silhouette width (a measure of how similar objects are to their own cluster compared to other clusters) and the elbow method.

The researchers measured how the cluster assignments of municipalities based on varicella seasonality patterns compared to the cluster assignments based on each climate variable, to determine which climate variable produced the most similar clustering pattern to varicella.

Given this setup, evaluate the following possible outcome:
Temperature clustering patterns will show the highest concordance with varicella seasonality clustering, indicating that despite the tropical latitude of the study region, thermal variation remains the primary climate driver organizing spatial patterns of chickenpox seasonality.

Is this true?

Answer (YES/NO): NO